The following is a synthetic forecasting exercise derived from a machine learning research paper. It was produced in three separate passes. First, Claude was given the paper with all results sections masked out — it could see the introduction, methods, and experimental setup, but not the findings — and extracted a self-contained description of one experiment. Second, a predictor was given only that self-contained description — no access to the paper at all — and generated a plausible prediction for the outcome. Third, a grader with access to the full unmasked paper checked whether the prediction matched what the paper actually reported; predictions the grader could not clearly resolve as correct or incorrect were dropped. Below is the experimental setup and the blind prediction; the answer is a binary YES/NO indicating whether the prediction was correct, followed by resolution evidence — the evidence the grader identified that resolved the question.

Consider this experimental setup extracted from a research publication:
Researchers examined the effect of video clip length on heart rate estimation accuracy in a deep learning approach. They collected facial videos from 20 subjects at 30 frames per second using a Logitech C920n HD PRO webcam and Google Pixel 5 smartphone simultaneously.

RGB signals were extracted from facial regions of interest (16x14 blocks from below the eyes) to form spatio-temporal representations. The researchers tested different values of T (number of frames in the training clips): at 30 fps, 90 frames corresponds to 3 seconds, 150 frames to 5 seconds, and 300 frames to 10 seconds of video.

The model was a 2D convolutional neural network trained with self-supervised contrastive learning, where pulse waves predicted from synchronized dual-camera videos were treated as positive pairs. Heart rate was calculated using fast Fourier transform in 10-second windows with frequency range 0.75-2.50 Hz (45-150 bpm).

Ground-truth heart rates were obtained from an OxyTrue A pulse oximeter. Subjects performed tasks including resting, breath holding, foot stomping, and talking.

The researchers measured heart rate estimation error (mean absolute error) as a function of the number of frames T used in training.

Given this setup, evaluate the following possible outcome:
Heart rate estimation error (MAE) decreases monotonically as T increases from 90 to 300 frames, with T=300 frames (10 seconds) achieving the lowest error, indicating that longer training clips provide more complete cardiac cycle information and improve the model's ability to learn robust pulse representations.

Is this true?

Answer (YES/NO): NO